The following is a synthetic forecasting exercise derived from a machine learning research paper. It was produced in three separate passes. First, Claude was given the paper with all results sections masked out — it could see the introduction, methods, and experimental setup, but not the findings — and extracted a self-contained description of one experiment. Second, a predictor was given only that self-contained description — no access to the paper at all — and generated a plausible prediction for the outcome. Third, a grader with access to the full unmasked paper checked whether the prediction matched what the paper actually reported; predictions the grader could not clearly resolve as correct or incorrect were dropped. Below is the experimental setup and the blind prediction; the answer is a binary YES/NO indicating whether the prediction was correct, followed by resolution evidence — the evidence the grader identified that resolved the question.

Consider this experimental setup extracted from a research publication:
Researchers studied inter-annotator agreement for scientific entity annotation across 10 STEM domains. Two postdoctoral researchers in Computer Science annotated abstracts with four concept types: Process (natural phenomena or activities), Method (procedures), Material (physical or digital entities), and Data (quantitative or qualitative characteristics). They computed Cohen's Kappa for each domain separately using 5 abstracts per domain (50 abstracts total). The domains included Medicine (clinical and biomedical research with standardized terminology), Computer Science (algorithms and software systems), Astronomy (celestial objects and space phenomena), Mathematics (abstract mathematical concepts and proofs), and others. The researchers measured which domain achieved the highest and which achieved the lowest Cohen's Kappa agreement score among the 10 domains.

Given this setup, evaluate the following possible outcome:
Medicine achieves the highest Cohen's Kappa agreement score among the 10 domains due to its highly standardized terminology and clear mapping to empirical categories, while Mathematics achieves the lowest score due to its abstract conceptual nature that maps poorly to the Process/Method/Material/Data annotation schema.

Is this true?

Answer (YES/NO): NO